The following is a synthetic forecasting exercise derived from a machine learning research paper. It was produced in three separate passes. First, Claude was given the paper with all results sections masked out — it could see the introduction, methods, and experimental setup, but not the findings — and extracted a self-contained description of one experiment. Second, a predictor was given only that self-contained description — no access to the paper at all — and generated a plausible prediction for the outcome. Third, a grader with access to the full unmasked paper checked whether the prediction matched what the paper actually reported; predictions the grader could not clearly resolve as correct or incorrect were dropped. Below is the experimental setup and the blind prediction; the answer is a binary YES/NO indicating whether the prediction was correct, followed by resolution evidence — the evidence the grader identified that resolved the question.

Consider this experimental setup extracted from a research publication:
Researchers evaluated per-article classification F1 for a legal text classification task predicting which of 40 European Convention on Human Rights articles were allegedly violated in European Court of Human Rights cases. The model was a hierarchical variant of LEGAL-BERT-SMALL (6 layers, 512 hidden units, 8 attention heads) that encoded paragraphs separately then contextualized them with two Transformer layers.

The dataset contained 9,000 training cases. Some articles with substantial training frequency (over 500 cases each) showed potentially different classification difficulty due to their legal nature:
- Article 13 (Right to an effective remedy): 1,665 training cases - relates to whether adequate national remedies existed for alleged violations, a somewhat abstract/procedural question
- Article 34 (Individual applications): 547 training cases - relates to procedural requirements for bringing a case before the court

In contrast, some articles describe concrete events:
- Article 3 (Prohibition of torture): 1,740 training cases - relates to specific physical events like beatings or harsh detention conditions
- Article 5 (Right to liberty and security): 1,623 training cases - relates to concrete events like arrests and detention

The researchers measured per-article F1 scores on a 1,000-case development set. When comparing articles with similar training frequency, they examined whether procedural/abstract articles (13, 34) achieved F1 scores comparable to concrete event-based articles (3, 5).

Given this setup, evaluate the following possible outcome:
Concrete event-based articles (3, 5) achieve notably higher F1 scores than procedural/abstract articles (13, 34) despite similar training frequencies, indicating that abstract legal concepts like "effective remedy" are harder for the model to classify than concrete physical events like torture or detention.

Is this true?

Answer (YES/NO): YES